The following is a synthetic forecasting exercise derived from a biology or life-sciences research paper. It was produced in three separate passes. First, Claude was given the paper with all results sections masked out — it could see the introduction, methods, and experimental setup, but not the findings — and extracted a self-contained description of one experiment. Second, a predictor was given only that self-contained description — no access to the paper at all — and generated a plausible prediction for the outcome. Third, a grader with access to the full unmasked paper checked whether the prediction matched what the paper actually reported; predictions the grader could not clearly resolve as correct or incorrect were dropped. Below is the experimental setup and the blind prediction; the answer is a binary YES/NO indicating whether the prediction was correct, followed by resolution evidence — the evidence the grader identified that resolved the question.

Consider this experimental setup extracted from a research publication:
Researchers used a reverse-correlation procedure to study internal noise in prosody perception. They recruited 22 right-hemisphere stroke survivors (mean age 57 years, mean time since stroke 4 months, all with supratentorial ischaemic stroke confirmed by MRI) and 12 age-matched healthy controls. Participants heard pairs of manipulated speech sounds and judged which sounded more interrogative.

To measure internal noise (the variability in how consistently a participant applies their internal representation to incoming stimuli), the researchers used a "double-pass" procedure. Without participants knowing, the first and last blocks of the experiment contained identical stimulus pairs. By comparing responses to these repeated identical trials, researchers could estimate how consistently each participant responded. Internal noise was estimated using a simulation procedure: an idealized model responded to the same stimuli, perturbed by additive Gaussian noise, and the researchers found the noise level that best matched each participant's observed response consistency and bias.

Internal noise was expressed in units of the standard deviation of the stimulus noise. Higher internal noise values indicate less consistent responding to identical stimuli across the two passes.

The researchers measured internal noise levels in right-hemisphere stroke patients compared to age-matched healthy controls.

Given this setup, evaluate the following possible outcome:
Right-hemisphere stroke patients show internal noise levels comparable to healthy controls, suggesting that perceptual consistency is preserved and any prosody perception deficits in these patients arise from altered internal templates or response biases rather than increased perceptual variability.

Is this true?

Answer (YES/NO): NO